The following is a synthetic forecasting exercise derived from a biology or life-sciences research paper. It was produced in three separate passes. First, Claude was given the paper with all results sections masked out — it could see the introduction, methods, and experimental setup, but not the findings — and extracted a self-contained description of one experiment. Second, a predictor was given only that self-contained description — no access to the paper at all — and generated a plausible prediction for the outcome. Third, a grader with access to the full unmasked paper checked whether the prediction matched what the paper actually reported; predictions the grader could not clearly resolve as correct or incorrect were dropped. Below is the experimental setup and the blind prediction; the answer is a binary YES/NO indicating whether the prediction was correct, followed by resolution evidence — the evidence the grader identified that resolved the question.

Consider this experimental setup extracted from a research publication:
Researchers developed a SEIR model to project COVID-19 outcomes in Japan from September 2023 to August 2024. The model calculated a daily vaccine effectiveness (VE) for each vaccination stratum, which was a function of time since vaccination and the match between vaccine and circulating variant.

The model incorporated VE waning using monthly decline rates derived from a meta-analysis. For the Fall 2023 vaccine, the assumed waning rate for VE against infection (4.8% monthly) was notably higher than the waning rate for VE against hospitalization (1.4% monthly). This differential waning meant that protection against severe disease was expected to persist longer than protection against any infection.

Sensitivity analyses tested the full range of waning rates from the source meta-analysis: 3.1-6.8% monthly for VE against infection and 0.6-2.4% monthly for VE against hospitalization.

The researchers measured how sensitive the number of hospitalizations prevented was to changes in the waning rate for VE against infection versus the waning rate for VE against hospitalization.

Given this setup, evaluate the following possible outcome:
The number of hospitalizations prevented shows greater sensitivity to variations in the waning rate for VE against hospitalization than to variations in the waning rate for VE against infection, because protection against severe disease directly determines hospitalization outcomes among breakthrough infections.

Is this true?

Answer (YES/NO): NO